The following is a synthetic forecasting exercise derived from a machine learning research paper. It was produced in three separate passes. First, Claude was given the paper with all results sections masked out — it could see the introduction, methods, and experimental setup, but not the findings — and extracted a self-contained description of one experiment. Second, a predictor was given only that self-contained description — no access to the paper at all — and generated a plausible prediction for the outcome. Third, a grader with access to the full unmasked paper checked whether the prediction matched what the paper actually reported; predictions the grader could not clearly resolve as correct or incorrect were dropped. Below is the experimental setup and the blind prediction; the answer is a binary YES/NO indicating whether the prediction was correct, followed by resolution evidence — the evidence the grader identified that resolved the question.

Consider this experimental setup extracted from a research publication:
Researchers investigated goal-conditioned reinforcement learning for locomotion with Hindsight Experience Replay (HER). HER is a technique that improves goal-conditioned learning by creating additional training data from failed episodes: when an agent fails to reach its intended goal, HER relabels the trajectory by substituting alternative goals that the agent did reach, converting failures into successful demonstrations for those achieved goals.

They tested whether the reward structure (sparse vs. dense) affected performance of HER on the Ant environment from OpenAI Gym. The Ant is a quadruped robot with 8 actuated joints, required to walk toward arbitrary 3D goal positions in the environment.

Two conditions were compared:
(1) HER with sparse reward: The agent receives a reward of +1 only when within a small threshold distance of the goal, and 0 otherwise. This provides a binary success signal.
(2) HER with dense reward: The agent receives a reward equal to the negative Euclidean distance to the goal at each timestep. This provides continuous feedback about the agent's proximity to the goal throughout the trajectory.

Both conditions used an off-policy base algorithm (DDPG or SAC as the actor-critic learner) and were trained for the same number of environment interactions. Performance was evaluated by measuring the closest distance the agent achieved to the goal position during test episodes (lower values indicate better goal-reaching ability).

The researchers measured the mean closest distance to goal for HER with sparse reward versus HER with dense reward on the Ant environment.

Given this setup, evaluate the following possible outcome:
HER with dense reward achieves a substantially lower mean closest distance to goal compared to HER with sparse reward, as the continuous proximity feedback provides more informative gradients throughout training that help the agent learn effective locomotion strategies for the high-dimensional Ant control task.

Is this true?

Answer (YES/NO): NO